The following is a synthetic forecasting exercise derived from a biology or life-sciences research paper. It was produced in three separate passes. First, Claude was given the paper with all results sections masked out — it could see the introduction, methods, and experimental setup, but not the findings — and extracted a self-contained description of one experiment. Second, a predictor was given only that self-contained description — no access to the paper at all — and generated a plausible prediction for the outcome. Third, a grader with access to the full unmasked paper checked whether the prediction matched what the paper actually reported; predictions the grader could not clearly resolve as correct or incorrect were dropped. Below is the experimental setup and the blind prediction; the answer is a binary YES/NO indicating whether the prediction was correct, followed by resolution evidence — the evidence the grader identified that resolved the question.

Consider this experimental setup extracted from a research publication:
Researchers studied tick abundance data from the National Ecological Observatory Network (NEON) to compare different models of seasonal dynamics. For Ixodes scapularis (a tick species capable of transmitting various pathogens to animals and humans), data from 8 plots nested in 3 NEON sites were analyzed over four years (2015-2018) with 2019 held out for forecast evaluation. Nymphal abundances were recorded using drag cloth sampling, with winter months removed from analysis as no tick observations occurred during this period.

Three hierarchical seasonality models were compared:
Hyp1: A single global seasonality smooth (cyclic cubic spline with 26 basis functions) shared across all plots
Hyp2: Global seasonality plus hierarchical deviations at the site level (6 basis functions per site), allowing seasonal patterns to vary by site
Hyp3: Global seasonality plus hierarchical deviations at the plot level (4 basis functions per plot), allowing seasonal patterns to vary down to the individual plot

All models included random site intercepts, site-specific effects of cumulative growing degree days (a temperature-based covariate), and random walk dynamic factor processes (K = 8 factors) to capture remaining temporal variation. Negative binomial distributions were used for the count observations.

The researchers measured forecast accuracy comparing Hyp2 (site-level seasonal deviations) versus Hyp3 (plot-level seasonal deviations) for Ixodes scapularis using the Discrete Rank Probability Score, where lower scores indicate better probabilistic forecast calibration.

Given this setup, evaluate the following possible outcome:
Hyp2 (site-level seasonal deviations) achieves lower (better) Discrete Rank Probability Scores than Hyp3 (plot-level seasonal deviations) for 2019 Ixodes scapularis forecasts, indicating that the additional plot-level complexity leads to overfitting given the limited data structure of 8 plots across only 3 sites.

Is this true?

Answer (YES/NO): NO